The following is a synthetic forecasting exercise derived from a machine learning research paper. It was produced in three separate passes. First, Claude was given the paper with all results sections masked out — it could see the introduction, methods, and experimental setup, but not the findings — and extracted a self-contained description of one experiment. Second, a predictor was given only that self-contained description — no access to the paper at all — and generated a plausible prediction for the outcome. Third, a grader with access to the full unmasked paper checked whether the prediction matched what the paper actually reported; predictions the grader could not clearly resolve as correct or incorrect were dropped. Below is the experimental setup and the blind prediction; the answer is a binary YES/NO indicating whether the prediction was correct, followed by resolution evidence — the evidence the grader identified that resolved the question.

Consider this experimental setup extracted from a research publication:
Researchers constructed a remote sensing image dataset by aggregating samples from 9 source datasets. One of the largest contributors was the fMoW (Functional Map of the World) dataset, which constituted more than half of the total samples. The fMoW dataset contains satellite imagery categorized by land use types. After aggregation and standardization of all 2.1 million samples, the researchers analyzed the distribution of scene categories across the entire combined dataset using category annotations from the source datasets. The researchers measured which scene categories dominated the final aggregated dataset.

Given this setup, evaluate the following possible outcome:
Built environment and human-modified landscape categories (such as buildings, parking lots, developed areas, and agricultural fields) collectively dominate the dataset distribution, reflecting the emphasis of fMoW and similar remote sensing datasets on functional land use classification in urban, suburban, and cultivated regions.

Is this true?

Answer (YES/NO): NO